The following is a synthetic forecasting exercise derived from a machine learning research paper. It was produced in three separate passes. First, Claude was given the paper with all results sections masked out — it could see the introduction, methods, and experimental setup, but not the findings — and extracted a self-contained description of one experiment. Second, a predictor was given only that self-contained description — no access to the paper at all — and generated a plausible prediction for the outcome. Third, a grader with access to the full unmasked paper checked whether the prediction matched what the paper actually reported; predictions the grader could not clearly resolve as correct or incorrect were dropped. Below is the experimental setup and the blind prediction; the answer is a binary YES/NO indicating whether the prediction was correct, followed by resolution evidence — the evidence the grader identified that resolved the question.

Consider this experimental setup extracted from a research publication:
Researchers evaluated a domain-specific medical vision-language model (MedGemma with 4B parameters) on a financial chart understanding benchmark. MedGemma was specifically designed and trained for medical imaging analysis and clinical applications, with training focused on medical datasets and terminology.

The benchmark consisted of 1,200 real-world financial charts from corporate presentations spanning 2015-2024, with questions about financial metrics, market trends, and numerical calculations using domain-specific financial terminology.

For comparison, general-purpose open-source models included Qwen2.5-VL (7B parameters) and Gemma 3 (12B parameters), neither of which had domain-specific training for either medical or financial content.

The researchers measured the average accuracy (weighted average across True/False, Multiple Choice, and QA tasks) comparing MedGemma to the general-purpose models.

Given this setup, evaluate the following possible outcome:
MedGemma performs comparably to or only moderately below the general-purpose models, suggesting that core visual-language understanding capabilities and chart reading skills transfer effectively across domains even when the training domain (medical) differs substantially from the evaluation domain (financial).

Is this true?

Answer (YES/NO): NO